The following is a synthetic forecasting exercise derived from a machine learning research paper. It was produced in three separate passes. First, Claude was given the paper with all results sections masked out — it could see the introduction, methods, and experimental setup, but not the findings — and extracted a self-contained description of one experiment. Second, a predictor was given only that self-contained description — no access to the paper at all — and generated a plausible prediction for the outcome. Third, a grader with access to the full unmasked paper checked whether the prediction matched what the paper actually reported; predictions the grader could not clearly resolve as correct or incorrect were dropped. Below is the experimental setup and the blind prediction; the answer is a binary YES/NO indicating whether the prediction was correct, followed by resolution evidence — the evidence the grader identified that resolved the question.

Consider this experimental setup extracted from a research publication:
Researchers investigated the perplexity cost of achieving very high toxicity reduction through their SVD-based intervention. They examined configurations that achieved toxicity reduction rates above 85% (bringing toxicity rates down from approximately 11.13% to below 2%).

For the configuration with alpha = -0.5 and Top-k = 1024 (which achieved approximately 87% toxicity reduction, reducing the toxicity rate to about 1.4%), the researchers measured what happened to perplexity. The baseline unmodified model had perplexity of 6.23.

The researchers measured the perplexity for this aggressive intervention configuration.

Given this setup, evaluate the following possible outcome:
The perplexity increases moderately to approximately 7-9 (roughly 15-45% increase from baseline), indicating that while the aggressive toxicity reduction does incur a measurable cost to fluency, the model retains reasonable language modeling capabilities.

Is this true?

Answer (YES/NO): NO